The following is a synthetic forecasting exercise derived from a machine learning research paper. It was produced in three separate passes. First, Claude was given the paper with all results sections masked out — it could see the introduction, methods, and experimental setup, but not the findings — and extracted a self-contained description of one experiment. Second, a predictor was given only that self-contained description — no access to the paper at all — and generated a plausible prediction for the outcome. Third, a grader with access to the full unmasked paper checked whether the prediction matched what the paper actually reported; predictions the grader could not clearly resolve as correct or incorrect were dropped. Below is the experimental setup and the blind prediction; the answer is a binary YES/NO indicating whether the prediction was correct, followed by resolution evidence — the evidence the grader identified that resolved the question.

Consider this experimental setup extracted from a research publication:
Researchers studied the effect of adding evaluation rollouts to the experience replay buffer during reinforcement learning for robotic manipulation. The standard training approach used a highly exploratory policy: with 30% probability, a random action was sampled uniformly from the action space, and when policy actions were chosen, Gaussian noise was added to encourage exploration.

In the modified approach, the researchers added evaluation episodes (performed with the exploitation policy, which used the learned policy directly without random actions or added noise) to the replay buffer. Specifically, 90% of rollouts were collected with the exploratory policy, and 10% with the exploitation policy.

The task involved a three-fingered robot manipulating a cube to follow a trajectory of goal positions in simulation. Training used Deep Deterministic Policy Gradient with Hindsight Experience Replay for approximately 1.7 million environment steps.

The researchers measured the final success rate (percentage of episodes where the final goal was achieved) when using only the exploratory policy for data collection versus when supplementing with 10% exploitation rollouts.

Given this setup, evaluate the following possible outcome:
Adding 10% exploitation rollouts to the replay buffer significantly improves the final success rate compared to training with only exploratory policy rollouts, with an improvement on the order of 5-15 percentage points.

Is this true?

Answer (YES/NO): YES